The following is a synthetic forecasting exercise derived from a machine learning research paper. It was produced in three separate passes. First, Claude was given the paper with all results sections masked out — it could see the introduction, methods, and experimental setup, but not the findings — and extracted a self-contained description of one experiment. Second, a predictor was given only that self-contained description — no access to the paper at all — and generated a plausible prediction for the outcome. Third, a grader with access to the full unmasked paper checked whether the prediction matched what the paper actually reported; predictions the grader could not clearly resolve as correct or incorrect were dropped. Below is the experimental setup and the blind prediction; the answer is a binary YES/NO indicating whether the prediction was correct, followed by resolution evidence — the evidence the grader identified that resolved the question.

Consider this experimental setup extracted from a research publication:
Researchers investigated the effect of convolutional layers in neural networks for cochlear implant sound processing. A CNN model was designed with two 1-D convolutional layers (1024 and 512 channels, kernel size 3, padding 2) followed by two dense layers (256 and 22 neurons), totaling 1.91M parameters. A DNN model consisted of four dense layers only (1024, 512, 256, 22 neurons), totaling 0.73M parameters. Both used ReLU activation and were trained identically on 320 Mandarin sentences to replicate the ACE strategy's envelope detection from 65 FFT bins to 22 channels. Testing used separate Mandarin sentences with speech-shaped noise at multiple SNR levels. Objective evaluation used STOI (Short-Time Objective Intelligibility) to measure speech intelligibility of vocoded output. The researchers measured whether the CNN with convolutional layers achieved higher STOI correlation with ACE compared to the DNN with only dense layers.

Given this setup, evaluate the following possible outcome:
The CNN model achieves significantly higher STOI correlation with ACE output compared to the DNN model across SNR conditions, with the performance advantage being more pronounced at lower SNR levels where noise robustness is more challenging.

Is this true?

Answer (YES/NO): NO